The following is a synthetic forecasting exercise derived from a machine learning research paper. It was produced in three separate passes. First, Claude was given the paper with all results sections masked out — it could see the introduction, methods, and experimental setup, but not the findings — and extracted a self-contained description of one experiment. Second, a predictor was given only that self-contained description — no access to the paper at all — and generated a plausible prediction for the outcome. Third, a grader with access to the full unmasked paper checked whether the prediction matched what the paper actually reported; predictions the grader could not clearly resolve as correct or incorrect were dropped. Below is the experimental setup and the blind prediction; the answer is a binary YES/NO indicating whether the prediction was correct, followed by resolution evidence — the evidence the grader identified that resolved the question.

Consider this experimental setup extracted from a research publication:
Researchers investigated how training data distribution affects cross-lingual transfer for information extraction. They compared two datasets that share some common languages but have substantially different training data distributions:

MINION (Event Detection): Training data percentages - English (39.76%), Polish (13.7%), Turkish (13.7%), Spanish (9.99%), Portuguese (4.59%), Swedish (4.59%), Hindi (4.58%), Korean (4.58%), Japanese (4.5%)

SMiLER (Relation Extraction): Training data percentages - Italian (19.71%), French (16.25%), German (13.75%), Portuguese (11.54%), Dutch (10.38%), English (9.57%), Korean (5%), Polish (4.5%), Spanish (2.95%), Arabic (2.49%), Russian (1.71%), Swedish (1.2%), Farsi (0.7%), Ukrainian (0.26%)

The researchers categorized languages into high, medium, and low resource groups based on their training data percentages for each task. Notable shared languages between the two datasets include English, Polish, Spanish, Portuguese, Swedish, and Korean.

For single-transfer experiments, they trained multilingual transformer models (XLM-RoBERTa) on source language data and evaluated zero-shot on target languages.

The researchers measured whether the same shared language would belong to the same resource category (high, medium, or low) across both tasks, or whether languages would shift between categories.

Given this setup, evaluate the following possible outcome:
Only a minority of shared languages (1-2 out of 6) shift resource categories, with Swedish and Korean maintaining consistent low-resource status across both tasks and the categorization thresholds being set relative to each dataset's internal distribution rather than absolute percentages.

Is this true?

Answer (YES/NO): NO